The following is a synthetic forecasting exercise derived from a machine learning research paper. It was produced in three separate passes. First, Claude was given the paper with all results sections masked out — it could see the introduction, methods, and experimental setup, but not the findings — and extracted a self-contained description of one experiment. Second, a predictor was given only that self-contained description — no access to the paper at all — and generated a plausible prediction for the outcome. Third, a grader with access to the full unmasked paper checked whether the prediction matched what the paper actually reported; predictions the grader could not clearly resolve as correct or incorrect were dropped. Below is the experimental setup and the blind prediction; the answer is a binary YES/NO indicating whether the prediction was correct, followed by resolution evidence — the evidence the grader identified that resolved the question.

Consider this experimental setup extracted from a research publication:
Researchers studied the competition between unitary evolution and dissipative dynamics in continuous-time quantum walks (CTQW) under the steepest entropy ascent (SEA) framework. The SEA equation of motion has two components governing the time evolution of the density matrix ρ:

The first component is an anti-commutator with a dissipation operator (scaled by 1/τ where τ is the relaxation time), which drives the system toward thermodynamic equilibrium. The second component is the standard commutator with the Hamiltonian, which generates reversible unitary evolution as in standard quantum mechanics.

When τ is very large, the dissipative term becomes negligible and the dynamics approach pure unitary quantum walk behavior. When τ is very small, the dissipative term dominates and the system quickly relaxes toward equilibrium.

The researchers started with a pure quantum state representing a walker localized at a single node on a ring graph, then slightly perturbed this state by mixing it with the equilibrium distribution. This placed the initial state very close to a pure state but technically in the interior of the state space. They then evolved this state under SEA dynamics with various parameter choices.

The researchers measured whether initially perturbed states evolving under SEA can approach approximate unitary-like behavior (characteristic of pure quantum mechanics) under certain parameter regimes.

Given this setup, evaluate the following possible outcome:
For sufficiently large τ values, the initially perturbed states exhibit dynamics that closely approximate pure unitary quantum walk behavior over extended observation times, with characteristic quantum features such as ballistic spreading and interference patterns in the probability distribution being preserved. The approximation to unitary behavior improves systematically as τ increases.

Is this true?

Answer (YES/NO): YES